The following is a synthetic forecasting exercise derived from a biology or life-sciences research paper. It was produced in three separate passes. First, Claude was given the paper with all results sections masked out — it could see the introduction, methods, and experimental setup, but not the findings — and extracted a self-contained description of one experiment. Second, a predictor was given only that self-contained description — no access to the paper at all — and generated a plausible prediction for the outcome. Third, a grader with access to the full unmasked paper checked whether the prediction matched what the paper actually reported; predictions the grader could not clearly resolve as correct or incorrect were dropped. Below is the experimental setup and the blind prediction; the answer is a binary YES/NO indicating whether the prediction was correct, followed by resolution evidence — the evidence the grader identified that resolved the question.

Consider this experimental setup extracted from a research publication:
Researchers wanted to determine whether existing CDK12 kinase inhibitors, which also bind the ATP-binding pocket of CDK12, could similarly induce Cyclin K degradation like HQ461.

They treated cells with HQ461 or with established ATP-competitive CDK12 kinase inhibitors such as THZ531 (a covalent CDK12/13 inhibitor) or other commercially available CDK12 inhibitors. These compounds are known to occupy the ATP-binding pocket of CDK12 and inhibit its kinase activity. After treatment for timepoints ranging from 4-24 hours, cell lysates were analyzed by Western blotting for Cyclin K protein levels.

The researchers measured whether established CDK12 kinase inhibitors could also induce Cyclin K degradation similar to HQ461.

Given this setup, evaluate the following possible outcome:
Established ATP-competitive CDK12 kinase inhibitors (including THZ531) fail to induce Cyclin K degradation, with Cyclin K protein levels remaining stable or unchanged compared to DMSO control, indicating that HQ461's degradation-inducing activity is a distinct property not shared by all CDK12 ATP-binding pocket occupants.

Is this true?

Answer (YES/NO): YES